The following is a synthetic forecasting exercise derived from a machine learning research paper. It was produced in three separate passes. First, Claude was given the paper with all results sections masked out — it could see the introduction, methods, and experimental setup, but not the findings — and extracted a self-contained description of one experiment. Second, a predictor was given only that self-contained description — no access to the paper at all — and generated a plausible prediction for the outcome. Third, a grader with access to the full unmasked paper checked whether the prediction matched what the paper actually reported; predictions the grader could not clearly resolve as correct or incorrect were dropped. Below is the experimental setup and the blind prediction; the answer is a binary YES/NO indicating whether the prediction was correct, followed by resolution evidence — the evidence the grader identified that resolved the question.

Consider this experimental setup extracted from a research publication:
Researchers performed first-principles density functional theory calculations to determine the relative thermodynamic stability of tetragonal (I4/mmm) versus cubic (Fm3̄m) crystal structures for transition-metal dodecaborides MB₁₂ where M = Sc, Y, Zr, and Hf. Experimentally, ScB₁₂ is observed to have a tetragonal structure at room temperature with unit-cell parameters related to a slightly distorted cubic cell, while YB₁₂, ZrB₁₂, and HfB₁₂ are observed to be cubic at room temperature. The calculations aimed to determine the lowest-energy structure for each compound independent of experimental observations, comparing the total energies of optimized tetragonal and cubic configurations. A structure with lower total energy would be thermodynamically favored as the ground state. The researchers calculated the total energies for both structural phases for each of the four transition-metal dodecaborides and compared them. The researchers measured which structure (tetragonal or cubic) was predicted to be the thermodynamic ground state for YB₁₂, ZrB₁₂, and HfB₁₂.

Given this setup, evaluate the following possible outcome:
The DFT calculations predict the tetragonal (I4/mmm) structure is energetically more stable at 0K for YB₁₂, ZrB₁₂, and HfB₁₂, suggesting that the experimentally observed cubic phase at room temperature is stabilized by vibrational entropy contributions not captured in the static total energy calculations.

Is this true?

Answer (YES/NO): NO